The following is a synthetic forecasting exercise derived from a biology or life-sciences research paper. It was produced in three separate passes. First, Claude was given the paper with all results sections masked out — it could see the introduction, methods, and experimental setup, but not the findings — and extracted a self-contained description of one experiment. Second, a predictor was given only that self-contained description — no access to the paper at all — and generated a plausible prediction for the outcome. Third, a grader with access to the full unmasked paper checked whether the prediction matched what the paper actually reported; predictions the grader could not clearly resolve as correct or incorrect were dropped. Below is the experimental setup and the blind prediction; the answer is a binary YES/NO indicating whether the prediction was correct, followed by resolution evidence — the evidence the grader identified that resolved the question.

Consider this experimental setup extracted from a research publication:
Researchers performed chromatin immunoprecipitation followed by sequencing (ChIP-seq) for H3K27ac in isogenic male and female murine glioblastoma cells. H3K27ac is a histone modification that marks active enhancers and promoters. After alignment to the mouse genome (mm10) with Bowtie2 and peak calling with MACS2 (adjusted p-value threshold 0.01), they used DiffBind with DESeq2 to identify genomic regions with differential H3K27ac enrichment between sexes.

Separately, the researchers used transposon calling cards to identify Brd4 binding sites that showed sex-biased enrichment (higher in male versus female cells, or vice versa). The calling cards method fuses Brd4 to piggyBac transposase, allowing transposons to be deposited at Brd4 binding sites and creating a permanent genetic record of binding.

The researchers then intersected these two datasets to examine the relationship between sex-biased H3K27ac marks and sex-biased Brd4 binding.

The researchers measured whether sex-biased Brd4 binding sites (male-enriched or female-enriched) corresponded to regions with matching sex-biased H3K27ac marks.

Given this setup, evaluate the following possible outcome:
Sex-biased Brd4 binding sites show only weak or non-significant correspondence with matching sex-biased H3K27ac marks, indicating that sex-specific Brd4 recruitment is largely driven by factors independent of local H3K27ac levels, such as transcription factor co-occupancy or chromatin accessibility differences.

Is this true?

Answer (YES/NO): NO